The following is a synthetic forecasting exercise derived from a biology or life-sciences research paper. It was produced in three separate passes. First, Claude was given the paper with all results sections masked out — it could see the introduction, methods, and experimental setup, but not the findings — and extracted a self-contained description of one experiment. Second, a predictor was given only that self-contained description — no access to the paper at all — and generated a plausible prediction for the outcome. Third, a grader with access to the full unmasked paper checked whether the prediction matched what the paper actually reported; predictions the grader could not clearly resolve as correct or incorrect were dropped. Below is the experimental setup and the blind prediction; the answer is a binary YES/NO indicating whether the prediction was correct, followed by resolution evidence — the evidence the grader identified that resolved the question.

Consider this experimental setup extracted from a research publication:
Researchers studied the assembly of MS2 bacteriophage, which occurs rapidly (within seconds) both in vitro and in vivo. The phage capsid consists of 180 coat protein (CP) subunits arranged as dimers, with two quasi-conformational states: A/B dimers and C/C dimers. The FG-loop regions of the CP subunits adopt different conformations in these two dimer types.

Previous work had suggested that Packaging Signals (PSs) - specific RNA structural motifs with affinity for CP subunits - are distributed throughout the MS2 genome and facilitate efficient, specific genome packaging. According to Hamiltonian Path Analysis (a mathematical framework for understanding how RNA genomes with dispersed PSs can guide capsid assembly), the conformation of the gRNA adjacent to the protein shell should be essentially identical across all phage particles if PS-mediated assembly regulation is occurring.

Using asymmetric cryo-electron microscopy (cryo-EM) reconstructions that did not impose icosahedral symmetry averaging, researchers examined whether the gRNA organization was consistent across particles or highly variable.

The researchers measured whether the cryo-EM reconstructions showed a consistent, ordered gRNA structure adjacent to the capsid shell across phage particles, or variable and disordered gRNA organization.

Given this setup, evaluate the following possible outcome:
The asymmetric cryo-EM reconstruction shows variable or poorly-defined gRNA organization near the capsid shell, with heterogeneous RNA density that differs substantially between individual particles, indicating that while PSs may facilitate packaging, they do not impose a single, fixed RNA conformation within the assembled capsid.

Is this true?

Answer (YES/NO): NO